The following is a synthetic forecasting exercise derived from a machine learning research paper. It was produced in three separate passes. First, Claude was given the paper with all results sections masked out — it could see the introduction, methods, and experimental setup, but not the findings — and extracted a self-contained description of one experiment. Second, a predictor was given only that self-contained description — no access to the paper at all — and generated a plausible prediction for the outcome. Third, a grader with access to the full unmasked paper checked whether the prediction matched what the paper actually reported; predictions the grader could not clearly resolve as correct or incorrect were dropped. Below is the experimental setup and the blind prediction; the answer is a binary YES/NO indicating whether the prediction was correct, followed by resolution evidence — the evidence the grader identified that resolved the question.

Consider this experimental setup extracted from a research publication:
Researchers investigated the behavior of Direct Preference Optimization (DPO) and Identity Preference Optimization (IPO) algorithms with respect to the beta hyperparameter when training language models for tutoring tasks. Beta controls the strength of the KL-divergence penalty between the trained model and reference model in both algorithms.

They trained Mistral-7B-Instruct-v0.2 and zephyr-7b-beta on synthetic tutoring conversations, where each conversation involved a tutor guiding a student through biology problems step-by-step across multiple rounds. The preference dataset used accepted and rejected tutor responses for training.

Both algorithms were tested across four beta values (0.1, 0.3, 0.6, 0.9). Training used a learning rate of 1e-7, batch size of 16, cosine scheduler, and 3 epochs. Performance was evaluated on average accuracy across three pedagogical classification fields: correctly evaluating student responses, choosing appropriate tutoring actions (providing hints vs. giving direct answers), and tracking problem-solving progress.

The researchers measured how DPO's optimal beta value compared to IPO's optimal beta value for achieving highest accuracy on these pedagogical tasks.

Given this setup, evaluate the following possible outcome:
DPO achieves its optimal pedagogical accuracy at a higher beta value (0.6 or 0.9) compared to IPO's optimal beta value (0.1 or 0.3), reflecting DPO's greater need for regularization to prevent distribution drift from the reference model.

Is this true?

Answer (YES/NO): NO